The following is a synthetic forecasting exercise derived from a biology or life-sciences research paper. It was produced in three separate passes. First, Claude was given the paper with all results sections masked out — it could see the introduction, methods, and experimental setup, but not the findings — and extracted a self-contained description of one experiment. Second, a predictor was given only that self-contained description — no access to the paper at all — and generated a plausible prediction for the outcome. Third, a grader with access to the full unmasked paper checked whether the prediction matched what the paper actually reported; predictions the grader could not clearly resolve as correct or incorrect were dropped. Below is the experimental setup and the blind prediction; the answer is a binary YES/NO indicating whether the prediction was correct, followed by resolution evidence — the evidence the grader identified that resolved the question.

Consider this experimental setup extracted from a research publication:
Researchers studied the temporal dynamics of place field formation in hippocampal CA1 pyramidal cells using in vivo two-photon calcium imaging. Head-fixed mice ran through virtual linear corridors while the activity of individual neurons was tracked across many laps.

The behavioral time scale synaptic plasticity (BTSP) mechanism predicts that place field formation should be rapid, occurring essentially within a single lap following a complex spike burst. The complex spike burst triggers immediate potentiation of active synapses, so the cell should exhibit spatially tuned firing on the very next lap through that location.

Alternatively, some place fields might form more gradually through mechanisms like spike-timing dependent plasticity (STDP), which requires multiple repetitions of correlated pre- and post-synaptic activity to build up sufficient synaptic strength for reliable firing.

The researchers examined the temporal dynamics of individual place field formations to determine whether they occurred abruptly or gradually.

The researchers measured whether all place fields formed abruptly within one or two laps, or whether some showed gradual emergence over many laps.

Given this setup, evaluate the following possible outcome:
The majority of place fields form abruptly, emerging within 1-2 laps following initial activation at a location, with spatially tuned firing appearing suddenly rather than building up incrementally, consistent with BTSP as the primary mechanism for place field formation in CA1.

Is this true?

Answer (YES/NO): YES